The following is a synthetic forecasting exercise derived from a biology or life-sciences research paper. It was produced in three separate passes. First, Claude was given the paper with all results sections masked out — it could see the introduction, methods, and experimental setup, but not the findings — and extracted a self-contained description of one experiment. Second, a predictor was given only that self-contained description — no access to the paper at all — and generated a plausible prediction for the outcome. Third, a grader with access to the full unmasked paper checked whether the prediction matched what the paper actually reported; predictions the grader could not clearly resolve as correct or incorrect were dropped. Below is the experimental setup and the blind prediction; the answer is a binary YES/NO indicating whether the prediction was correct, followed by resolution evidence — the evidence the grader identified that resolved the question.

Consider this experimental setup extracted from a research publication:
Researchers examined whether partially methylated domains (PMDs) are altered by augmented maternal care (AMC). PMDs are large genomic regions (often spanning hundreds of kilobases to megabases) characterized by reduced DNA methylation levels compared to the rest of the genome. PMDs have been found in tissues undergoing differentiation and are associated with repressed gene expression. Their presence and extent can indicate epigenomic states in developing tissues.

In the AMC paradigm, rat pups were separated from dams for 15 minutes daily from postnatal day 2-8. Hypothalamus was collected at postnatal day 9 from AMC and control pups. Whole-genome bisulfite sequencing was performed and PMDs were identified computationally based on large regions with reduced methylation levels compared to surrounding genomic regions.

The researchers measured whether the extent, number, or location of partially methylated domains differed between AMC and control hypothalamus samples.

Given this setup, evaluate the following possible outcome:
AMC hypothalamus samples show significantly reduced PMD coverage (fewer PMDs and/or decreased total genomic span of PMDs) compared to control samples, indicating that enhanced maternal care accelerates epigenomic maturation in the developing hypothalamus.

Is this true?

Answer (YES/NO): NO